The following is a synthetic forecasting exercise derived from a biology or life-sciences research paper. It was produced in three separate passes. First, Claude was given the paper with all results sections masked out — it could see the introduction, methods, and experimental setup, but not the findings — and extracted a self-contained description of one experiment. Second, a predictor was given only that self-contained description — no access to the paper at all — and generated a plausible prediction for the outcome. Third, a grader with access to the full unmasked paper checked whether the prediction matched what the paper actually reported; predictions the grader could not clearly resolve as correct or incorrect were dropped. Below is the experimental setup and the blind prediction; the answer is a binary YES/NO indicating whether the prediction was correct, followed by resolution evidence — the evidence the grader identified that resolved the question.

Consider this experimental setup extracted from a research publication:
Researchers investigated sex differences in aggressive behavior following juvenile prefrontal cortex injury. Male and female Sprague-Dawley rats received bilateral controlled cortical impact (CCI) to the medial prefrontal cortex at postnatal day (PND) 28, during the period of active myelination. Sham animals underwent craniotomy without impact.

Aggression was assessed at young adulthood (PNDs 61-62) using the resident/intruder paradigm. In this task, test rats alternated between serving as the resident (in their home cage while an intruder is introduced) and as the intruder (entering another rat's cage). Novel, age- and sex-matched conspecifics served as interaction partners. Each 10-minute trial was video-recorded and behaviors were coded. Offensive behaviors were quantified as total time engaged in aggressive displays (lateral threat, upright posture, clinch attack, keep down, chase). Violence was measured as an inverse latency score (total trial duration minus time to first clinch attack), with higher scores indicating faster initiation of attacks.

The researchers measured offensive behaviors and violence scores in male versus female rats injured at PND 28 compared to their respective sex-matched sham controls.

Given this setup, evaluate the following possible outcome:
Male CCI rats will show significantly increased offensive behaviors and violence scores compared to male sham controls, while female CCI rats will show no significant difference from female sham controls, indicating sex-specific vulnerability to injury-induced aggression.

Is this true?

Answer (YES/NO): NO